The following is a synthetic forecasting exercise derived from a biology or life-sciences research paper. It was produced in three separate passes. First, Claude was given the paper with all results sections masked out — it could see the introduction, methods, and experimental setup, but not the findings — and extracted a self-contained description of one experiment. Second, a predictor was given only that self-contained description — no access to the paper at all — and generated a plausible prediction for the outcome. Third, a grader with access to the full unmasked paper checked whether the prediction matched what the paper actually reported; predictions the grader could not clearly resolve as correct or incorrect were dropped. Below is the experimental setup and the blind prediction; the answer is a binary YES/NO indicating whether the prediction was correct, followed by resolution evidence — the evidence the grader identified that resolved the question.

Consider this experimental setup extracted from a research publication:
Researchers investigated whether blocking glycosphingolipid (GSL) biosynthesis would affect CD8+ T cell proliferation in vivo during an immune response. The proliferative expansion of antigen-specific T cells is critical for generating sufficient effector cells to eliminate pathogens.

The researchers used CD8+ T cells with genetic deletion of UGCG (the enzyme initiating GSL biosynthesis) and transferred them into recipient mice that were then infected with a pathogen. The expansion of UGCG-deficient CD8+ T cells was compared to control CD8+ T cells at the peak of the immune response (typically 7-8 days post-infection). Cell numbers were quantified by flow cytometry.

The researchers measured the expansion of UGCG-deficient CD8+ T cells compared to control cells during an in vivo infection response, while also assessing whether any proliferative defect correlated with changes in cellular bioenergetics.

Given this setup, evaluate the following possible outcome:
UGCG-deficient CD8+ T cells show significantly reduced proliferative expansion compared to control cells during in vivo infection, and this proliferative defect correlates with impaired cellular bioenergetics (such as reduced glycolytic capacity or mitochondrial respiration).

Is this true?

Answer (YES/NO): NO